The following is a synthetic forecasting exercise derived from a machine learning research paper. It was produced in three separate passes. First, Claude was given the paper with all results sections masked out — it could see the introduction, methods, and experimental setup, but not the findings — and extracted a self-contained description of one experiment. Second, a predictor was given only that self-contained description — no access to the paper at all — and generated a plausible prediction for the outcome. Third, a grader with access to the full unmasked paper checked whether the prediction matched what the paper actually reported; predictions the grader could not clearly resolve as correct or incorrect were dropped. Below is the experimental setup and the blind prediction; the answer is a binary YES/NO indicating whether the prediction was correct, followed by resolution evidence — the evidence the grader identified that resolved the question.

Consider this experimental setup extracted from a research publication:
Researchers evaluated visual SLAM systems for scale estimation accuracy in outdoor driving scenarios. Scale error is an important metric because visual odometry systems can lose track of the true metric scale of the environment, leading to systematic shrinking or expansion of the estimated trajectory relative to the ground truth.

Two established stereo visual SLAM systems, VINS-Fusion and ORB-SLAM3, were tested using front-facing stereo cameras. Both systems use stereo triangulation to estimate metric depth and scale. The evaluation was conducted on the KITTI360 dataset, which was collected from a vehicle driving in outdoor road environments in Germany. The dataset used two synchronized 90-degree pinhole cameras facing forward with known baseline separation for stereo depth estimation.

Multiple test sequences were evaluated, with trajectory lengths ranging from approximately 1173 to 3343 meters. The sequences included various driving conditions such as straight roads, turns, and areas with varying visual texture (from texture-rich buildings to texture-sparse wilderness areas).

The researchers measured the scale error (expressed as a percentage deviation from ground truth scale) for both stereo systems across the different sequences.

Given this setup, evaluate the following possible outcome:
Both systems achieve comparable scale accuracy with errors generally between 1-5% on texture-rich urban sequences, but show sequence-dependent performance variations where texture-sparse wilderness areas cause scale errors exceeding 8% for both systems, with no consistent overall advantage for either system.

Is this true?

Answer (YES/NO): NO